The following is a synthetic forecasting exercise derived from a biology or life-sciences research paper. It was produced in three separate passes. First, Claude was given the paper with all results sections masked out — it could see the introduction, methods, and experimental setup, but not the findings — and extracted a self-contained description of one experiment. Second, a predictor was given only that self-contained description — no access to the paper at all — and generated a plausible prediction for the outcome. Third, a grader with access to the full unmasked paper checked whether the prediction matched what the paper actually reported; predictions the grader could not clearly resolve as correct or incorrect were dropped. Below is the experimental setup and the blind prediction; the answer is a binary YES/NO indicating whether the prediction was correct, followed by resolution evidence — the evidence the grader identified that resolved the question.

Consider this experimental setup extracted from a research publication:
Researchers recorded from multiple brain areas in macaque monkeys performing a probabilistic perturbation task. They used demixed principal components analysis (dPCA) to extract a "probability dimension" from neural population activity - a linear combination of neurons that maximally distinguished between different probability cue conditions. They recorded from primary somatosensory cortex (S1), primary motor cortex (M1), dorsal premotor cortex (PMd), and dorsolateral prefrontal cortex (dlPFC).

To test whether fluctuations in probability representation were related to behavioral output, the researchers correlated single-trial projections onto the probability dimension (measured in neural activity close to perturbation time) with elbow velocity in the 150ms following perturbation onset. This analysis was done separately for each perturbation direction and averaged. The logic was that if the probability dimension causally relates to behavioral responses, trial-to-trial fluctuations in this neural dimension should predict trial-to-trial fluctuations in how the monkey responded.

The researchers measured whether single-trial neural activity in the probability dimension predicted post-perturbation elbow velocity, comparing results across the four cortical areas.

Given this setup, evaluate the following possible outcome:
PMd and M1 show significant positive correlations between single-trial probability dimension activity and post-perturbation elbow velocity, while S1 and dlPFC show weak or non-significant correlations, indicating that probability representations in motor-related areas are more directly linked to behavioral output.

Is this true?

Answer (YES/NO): YES